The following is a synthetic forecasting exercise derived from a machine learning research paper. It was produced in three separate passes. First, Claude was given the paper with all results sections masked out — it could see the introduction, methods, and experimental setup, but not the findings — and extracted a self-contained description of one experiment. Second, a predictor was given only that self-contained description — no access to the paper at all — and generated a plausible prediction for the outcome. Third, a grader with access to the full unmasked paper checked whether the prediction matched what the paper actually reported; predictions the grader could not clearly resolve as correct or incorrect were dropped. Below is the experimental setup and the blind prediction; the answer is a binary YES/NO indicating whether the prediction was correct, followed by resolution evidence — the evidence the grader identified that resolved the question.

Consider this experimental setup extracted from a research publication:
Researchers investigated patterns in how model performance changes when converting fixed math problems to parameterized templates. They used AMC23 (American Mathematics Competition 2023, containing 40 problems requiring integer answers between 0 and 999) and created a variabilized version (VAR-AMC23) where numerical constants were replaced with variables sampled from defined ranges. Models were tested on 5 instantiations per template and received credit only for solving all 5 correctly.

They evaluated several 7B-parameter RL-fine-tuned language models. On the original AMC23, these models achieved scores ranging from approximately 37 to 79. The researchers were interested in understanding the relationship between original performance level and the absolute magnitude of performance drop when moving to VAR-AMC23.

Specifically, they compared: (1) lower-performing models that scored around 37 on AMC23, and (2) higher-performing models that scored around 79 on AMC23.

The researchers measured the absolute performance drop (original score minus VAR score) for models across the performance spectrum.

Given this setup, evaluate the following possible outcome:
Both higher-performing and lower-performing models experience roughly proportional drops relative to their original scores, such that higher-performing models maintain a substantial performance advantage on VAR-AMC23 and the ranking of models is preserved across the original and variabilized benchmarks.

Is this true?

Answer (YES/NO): NO